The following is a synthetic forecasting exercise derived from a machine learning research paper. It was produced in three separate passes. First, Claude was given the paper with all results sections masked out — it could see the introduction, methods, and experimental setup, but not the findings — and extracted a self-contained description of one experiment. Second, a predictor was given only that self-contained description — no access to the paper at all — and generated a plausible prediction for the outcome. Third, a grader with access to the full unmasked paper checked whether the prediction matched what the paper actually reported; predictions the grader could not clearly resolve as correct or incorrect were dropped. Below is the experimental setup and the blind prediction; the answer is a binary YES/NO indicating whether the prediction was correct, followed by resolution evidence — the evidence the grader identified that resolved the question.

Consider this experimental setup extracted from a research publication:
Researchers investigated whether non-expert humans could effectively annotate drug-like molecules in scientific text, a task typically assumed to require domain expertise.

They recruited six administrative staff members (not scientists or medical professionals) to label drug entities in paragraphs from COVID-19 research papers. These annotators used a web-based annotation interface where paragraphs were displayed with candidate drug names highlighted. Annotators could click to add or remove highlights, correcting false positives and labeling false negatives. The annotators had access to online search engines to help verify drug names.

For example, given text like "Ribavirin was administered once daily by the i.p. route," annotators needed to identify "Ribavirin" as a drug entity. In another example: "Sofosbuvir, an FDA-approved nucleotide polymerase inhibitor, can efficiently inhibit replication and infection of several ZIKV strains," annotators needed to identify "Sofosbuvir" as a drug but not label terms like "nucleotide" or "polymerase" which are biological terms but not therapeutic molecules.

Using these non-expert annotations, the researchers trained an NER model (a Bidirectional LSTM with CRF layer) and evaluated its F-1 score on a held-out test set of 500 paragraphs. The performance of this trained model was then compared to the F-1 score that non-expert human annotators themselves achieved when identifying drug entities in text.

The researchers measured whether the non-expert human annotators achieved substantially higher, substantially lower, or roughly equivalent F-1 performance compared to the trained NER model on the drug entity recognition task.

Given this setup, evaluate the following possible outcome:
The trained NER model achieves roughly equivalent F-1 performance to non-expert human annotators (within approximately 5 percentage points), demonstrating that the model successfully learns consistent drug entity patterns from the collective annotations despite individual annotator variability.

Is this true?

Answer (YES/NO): YES